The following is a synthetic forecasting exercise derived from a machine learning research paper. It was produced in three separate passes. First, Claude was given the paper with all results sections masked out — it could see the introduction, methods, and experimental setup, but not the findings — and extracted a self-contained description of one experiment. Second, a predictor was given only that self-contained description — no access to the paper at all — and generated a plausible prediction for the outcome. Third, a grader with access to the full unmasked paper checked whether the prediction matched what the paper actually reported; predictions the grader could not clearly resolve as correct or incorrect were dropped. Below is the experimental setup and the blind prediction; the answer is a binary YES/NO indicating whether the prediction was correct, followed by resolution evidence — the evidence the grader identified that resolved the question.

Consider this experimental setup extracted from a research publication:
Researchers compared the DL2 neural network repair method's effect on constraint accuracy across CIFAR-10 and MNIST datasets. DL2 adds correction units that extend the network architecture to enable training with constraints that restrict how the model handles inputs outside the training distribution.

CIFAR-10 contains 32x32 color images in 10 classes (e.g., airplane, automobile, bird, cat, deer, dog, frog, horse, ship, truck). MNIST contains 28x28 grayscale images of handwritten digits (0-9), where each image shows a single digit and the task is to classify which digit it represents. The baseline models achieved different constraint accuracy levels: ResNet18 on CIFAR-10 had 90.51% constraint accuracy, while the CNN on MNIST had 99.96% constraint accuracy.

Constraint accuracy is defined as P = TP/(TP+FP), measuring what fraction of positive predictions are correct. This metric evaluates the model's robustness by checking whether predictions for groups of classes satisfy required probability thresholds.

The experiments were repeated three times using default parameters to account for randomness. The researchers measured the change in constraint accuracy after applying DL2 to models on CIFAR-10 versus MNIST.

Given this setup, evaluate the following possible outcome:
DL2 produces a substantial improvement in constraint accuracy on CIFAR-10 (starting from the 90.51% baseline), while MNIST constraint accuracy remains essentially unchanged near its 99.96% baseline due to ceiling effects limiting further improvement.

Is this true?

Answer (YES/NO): NO